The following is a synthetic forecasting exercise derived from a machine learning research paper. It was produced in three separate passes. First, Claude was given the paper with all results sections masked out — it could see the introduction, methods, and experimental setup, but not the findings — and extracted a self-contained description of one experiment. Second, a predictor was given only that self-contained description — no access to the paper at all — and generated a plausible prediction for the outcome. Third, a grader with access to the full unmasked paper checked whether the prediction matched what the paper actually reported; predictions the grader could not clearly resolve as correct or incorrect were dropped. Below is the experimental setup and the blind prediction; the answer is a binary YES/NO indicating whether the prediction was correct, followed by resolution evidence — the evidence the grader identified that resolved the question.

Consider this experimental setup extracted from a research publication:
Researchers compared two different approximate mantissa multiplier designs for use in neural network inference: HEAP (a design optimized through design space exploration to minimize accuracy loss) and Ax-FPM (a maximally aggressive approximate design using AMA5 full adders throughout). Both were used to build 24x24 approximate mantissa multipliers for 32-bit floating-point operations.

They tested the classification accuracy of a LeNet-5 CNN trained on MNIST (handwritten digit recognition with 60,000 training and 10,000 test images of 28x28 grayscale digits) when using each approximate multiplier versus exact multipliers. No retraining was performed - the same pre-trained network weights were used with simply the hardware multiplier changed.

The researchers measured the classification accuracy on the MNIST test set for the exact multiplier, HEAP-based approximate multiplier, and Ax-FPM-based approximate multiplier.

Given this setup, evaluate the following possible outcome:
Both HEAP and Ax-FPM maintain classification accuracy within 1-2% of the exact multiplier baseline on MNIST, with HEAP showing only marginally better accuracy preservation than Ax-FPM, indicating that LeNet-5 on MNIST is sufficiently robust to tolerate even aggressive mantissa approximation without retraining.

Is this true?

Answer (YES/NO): YES